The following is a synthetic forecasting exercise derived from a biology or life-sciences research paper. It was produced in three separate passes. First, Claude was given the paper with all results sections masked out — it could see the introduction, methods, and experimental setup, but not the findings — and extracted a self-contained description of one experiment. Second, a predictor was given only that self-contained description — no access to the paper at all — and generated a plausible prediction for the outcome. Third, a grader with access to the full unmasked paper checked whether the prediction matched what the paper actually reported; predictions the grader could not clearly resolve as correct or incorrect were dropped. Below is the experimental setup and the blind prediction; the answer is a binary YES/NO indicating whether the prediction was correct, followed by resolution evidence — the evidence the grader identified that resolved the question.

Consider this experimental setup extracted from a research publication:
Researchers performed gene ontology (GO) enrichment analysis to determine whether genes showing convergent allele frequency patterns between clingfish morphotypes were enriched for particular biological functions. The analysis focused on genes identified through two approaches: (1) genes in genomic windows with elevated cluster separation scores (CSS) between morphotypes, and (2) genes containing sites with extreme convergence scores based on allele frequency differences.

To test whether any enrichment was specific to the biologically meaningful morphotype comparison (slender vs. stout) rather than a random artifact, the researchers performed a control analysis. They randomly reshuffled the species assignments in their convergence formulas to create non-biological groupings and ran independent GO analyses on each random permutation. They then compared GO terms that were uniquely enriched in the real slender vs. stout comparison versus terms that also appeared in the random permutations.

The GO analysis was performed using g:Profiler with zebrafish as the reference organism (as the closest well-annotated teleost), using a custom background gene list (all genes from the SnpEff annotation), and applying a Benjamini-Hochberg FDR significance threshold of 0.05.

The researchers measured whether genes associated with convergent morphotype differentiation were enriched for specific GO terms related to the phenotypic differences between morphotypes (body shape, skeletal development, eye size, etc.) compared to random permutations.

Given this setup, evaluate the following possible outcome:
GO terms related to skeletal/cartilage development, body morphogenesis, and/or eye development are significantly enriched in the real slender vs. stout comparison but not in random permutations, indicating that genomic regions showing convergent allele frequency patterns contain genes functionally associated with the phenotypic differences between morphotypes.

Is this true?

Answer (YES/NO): YES